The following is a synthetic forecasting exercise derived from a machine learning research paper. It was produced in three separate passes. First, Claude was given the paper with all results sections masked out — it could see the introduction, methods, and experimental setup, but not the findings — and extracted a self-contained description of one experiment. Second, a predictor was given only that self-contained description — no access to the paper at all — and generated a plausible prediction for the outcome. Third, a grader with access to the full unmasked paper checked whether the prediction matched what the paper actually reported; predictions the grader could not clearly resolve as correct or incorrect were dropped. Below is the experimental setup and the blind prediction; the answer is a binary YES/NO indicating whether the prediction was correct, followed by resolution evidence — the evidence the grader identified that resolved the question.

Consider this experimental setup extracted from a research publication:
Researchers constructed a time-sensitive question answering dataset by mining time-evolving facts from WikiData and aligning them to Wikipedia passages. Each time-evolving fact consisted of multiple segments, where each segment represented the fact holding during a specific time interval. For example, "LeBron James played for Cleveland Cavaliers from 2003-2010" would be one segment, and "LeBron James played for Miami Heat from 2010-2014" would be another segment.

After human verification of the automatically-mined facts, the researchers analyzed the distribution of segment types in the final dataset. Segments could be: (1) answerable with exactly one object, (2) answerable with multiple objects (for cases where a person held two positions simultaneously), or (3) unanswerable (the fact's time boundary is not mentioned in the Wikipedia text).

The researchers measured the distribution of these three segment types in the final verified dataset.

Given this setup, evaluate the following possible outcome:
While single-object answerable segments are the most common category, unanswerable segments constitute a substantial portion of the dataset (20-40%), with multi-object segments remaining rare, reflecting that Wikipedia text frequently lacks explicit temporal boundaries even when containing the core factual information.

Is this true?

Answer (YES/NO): NO